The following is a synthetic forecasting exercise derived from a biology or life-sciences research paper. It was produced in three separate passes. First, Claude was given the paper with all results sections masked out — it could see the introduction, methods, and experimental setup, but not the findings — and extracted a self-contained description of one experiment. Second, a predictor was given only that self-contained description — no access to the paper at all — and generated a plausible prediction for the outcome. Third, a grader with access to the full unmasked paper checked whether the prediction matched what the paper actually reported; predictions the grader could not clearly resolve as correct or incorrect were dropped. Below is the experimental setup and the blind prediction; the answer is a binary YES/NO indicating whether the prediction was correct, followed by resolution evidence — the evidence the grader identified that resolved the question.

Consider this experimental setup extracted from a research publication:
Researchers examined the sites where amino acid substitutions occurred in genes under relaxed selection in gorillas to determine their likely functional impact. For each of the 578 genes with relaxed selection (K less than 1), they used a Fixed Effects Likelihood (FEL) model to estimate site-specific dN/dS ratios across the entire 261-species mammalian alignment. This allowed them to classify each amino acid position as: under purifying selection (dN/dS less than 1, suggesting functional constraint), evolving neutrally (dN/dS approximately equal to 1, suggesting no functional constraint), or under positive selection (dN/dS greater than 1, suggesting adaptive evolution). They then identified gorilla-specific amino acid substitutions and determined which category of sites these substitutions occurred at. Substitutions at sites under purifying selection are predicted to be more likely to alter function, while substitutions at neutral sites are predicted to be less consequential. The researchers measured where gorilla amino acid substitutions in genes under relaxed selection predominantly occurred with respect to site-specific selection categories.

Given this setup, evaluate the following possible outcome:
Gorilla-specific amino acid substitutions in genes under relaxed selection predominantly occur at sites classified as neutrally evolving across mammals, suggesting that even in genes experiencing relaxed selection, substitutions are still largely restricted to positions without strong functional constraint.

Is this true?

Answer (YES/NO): NO